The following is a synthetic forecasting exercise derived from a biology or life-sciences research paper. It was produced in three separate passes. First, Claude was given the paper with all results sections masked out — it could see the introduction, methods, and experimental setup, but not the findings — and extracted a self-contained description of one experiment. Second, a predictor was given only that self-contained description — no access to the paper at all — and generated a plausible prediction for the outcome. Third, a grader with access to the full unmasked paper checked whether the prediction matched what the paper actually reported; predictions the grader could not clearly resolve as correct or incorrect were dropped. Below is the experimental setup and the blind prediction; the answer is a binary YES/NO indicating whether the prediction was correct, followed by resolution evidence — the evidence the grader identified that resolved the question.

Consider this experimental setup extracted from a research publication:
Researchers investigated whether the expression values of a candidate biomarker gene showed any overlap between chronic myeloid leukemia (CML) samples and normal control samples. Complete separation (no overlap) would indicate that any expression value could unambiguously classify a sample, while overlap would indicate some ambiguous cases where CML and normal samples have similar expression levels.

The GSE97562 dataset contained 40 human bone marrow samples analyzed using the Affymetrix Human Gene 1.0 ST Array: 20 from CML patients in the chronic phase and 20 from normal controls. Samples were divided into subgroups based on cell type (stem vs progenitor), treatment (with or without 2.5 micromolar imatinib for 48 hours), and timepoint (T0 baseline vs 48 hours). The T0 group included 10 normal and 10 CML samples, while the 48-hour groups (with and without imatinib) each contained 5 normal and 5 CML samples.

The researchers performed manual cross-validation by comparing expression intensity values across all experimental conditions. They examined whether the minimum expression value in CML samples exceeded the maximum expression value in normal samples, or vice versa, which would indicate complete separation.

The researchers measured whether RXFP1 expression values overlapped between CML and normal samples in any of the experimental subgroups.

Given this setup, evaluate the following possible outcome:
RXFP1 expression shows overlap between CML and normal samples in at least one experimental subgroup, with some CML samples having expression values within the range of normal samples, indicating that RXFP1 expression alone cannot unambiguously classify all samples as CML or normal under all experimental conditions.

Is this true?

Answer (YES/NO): NO